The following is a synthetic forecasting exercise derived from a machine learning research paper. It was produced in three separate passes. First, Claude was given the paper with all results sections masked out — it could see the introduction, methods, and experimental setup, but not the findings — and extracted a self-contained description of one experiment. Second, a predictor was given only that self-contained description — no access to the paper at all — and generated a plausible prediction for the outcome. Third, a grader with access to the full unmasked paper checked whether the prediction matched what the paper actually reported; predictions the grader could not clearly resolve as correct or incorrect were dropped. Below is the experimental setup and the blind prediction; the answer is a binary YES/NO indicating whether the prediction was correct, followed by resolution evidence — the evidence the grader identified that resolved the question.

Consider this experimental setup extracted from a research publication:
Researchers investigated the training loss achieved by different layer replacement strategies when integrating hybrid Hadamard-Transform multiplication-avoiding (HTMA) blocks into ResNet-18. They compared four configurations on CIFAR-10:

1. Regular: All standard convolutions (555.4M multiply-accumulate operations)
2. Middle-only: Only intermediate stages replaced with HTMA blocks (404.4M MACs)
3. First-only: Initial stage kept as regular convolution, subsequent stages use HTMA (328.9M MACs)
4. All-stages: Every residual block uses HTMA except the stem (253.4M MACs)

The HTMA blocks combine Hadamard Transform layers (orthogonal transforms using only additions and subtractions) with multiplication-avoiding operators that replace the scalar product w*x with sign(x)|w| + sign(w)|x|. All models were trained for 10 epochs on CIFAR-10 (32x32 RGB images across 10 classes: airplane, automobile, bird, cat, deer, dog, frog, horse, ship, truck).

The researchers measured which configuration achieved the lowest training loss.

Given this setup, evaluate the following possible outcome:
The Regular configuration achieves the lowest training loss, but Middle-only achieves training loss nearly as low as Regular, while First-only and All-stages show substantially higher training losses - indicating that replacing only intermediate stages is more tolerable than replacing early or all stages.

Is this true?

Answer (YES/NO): NO